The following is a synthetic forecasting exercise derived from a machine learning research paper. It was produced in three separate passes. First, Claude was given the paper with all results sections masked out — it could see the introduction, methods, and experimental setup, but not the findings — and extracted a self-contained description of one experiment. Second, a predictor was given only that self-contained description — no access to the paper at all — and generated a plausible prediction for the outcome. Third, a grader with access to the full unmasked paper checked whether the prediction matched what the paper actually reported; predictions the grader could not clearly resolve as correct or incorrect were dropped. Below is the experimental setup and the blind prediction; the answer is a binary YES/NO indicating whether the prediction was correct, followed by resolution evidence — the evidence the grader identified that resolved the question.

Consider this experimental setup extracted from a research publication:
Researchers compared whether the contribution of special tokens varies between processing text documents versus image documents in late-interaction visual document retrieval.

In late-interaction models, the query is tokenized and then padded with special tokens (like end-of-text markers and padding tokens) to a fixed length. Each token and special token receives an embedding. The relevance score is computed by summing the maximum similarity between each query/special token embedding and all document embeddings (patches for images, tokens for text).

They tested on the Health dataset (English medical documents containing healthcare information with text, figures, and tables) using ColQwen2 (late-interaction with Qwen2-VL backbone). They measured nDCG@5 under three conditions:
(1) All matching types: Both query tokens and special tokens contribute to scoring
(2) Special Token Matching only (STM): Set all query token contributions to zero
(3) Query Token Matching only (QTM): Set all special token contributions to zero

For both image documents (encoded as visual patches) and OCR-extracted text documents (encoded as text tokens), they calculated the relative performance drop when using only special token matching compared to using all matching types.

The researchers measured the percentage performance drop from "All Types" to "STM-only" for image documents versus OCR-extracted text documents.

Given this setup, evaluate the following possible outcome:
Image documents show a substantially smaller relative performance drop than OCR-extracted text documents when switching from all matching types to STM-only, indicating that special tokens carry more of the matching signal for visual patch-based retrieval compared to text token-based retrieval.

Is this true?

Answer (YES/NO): NO